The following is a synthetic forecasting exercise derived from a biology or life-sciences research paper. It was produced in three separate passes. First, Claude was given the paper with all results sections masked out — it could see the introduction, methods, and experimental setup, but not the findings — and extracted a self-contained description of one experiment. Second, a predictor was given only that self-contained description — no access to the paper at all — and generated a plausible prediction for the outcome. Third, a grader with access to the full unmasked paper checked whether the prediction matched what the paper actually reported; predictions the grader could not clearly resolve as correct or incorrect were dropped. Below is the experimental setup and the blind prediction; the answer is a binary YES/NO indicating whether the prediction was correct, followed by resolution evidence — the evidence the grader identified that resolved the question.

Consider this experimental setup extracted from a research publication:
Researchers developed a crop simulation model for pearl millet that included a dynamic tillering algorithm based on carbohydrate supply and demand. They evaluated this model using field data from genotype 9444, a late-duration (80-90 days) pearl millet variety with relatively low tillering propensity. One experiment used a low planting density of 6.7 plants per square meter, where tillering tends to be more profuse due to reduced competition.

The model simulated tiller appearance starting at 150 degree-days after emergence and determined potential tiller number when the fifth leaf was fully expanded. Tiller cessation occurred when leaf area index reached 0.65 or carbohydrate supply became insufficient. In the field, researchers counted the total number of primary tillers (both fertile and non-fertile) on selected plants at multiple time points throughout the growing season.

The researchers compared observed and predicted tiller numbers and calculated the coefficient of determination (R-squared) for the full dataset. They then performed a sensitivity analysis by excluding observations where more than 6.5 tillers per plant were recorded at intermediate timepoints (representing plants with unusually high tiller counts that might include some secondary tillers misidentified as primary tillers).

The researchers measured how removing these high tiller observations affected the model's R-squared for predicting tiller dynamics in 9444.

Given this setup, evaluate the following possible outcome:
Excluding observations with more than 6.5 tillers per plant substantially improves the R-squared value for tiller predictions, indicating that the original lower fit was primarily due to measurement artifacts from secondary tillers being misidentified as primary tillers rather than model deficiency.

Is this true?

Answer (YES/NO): YES